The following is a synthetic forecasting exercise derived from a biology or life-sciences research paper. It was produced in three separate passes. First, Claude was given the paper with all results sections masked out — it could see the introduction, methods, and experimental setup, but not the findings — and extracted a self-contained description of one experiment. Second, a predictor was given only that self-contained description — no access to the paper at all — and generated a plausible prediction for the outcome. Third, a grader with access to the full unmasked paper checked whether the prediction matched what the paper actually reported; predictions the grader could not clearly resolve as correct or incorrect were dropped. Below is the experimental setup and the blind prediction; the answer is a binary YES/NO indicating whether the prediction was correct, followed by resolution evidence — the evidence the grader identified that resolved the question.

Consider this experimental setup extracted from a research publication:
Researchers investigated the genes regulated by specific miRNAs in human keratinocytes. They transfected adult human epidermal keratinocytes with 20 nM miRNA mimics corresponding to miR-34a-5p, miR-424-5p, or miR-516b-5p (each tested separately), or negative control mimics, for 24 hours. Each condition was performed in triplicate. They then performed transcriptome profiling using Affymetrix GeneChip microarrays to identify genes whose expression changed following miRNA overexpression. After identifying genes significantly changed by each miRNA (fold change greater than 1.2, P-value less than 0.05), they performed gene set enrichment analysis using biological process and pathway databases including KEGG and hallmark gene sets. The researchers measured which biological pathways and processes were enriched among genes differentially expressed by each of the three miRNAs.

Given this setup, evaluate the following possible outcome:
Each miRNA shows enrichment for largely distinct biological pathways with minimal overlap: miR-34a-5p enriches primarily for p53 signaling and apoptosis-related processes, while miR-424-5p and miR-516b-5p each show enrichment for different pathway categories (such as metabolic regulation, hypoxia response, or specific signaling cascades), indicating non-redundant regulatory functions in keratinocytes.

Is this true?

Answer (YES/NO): NO